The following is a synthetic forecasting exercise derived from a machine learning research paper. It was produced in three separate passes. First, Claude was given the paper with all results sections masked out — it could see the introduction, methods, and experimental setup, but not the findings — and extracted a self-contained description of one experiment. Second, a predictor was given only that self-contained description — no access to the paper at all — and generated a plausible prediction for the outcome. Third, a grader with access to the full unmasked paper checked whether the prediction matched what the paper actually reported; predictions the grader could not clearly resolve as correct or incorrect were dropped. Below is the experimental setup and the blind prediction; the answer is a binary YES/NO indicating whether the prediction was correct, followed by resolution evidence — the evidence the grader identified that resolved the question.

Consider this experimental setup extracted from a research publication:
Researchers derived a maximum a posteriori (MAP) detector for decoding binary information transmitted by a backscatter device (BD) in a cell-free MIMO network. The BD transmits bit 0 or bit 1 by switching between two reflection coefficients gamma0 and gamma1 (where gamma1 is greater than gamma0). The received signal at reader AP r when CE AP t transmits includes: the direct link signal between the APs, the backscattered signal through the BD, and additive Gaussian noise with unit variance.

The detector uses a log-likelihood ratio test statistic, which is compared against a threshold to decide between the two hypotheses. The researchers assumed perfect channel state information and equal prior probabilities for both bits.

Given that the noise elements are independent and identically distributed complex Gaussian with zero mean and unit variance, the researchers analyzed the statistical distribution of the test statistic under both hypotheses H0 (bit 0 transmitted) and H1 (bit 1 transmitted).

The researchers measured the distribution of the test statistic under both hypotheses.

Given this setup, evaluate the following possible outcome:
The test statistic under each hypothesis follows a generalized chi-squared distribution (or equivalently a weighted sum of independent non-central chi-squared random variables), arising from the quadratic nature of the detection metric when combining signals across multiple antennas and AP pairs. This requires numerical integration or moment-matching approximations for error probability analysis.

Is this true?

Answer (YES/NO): NO